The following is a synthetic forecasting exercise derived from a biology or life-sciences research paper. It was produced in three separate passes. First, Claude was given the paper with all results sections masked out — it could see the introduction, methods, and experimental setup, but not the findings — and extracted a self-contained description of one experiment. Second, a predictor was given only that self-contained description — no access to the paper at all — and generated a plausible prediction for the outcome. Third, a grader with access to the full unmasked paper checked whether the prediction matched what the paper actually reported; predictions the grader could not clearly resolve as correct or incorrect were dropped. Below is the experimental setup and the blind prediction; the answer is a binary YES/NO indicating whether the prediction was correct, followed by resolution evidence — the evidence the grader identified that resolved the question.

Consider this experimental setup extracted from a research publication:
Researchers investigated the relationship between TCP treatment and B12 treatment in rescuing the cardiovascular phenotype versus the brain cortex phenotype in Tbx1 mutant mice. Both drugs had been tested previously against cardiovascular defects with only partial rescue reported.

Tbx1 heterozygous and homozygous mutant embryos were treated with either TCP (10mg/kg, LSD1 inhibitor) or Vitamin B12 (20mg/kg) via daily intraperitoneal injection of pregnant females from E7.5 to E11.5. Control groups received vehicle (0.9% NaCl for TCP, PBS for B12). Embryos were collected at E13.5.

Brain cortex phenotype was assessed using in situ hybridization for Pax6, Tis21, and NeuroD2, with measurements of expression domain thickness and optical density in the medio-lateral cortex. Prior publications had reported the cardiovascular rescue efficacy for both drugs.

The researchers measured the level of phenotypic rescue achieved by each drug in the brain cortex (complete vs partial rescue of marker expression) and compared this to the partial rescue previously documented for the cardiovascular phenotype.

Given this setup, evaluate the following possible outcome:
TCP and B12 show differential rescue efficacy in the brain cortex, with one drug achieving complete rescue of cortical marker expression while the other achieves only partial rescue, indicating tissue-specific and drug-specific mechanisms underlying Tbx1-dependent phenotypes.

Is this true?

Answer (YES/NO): NO